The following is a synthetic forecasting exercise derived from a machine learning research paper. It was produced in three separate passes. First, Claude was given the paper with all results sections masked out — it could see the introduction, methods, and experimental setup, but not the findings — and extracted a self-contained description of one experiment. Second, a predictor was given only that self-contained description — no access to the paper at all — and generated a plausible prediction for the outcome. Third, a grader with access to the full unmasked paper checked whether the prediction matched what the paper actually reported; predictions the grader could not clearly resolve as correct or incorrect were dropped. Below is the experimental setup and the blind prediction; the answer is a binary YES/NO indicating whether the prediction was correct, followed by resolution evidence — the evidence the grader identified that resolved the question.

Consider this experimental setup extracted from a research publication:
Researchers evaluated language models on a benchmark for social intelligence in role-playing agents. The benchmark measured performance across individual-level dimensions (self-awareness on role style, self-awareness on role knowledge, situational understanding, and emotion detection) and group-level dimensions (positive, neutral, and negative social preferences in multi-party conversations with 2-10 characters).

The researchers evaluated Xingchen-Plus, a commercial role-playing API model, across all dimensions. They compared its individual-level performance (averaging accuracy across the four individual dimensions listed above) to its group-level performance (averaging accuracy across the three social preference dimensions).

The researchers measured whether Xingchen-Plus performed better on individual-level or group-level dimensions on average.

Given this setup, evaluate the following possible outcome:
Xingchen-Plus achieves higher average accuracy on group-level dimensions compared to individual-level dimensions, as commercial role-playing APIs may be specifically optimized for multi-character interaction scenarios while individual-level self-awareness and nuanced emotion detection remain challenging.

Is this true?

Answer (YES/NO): YES